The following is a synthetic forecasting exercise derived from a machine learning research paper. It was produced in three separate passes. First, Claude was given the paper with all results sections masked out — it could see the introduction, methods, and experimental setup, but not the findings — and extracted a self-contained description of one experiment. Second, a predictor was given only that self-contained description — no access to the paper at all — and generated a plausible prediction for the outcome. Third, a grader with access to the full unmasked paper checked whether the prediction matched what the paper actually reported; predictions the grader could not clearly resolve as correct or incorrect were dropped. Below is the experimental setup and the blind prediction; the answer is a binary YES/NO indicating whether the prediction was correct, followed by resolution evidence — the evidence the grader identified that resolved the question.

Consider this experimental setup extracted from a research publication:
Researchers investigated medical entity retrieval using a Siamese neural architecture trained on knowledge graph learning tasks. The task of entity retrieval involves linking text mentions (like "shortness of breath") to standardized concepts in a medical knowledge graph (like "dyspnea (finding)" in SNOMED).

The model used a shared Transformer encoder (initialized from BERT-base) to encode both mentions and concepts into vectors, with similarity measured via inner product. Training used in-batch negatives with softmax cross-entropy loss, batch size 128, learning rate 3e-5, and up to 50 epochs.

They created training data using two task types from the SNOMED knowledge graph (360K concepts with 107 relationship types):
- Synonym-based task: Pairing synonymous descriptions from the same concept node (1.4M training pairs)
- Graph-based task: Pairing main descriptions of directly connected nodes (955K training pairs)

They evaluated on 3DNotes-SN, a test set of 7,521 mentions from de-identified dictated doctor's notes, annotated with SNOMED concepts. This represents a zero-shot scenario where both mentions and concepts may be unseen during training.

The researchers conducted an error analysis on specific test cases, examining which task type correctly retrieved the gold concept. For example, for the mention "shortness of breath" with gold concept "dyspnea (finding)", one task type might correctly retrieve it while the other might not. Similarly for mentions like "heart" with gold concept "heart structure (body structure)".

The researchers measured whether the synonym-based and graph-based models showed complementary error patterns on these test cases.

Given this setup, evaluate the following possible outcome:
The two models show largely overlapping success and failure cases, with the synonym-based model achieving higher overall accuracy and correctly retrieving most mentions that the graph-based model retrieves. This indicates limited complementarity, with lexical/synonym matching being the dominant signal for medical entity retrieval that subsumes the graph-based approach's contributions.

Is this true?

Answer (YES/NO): NO